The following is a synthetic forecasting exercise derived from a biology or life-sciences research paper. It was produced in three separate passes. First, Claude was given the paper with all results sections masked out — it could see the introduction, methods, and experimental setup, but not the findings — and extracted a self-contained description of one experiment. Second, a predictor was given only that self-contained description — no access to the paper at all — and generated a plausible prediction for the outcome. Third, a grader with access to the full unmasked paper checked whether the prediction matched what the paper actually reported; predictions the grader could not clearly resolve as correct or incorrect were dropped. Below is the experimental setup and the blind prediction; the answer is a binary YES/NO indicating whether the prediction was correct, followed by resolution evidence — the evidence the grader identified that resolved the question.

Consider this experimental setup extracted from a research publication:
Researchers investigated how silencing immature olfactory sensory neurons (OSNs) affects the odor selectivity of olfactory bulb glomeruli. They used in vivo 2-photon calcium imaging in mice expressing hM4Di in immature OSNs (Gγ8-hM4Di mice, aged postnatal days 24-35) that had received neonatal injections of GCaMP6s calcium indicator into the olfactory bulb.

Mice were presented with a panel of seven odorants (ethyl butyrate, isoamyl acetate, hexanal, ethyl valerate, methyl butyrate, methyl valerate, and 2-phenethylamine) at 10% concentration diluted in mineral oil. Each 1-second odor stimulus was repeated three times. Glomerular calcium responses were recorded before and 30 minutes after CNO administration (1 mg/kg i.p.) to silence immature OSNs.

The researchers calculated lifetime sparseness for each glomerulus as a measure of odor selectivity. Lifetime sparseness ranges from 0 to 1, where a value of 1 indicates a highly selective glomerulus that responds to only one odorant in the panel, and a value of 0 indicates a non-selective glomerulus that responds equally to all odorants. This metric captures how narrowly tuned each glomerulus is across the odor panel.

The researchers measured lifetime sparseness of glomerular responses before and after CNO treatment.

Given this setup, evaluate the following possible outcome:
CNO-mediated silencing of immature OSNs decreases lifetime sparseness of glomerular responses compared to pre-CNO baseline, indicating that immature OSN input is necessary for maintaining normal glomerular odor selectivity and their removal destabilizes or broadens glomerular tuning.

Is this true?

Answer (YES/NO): NO